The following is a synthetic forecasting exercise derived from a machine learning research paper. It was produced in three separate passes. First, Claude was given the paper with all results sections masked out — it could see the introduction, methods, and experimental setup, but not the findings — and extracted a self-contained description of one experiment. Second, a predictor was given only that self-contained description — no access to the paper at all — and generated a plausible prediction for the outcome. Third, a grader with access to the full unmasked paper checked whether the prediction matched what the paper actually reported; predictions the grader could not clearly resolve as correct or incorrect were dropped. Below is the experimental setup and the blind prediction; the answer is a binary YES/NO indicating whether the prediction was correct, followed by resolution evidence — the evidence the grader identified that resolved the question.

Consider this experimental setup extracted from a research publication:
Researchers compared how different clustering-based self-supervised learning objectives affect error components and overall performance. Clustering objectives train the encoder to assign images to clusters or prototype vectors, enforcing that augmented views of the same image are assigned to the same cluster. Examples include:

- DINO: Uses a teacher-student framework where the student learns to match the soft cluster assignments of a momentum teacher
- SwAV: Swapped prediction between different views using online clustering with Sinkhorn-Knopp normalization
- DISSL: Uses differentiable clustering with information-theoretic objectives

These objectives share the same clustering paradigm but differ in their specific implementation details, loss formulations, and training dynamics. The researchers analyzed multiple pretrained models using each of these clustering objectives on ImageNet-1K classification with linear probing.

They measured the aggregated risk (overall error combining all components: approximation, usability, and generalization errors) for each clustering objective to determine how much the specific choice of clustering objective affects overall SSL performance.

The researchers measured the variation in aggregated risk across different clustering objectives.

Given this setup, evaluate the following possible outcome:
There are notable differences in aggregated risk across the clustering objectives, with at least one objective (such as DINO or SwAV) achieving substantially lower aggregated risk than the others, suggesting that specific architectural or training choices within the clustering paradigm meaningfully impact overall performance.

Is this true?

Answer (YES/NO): NO